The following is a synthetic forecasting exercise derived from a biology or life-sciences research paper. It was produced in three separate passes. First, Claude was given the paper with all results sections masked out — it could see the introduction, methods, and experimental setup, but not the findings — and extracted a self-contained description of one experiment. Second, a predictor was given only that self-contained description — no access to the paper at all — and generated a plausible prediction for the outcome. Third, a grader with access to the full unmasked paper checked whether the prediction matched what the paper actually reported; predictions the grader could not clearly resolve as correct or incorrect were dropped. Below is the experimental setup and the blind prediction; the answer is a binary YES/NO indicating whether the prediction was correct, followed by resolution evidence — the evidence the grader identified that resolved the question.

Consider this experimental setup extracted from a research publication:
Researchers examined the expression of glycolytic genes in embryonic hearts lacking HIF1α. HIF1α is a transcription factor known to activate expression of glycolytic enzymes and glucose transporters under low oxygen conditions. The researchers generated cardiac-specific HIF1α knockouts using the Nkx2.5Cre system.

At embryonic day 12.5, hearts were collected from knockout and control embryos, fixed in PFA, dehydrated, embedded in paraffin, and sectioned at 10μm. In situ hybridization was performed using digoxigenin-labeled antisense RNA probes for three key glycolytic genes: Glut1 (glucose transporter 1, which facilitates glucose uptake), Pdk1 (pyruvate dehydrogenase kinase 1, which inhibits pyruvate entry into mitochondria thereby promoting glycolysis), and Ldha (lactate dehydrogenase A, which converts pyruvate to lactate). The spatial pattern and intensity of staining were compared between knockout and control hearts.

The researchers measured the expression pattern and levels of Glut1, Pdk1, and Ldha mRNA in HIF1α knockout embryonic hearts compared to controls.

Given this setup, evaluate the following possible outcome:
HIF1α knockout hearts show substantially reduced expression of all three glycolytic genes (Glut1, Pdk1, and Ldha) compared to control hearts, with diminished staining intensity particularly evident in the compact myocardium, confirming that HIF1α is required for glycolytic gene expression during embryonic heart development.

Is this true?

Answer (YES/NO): YES